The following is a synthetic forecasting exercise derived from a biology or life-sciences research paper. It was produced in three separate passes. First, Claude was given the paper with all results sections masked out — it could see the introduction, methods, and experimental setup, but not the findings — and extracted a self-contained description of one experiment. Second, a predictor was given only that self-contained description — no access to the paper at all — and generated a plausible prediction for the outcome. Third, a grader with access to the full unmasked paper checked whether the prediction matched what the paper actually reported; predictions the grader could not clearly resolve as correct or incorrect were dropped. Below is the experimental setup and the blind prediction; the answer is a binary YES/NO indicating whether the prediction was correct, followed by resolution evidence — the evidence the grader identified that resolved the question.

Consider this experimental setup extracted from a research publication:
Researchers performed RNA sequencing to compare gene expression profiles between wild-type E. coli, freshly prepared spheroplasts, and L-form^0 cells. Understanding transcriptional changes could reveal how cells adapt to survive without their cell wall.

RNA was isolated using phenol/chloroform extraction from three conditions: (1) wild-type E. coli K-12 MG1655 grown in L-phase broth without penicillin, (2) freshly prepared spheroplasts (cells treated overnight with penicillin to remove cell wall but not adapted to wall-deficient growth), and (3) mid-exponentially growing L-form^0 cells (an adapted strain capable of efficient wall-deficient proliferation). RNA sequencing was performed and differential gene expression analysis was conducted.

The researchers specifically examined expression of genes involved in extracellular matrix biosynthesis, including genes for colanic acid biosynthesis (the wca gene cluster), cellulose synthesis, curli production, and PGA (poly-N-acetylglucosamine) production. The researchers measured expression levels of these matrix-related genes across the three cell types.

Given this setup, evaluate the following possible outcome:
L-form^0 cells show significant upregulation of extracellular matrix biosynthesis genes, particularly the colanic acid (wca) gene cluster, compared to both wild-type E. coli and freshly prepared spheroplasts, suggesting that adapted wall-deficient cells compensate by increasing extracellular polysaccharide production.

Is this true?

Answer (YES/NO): YES